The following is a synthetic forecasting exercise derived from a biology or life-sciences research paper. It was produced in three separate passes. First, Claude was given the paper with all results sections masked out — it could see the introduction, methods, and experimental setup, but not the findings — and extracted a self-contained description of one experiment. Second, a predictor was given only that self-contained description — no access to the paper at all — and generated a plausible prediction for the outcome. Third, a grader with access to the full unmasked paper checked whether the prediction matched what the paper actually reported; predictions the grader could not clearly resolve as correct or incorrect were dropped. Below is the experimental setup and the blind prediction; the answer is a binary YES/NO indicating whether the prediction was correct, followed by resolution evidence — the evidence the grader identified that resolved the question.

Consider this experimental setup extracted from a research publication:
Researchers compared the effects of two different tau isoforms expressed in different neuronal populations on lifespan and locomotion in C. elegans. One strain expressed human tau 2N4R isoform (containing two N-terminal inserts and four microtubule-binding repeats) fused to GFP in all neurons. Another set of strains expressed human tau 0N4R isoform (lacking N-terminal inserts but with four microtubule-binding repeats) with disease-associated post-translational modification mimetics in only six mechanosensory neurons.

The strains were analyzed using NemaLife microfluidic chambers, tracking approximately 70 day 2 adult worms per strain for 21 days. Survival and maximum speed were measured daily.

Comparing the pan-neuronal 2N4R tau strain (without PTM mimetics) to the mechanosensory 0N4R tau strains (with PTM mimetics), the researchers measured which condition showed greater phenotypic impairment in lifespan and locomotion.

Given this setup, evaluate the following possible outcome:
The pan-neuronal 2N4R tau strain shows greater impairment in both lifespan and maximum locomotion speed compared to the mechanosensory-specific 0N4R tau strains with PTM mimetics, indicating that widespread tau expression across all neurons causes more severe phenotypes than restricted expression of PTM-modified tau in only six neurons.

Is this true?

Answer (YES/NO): NO